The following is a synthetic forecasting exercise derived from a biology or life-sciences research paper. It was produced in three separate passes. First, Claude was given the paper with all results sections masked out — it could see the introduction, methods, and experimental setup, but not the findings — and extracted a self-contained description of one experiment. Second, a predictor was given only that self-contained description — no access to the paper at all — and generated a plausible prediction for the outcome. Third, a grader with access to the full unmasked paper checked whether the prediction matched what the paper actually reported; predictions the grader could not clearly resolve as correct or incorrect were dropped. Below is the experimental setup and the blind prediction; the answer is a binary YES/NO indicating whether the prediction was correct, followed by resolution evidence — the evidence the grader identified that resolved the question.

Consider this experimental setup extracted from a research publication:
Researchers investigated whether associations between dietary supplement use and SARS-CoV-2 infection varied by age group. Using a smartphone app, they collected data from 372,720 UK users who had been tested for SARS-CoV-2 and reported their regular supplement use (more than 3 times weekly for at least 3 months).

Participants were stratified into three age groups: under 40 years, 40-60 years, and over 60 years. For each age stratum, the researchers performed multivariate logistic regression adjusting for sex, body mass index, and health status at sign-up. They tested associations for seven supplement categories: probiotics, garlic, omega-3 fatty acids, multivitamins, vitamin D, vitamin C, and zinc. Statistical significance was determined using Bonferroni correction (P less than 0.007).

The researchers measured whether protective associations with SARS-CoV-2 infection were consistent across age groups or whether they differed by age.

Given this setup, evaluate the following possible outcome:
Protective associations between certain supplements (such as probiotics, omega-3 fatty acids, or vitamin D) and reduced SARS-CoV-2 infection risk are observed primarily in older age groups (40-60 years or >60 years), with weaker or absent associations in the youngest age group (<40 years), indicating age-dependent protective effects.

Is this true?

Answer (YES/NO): NO